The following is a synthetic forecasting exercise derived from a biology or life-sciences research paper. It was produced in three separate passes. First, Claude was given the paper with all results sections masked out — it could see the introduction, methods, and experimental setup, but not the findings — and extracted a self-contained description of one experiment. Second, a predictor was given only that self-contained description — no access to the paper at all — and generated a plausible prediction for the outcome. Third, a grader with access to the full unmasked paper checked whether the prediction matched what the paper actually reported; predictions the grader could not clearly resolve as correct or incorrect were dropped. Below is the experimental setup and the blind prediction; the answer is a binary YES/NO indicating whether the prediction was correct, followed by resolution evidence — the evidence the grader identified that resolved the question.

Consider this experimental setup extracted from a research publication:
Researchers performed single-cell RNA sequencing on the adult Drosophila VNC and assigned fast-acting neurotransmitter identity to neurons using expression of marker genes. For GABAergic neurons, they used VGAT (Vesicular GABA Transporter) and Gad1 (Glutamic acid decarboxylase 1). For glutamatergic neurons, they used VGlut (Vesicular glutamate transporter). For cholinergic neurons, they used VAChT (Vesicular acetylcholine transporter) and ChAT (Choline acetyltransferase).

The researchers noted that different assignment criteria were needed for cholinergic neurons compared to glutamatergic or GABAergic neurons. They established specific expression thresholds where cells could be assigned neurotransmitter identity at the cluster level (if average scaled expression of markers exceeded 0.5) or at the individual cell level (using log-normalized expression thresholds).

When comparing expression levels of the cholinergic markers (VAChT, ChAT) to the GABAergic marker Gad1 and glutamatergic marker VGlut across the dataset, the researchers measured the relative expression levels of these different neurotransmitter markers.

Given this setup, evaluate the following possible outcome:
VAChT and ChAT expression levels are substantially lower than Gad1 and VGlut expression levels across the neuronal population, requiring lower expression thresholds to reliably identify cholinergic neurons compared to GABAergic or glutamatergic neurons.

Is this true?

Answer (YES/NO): YES